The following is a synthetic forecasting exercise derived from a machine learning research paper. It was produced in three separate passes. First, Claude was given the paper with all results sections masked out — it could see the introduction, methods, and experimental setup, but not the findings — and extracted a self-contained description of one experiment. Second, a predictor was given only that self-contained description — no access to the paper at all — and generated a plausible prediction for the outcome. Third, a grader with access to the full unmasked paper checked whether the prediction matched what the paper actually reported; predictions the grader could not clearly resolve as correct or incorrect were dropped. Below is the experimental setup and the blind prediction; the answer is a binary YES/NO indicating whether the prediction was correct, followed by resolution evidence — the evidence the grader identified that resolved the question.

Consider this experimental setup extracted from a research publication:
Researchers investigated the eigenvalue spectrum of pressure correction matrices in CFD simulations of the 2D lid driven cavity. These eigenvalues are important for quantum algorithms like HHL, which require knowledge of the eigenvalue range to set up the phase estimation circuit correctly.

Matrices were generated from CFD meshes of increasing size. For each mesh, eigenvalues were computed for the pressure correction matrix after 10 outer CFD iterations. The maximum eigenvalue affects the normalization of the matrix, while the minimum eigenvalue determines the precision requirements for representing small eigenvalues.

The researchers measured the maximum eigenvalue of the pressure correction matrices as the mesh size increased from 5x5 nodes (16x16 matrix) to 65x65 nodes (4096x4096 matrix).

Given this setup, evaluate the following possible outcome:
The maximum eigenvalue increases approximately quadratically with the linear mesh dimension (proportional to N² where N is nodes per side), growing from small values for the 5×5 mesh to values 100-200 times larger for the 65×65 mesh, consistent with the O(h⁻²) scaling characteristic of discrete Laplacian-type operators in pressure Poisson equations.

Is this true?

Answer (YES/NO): NO